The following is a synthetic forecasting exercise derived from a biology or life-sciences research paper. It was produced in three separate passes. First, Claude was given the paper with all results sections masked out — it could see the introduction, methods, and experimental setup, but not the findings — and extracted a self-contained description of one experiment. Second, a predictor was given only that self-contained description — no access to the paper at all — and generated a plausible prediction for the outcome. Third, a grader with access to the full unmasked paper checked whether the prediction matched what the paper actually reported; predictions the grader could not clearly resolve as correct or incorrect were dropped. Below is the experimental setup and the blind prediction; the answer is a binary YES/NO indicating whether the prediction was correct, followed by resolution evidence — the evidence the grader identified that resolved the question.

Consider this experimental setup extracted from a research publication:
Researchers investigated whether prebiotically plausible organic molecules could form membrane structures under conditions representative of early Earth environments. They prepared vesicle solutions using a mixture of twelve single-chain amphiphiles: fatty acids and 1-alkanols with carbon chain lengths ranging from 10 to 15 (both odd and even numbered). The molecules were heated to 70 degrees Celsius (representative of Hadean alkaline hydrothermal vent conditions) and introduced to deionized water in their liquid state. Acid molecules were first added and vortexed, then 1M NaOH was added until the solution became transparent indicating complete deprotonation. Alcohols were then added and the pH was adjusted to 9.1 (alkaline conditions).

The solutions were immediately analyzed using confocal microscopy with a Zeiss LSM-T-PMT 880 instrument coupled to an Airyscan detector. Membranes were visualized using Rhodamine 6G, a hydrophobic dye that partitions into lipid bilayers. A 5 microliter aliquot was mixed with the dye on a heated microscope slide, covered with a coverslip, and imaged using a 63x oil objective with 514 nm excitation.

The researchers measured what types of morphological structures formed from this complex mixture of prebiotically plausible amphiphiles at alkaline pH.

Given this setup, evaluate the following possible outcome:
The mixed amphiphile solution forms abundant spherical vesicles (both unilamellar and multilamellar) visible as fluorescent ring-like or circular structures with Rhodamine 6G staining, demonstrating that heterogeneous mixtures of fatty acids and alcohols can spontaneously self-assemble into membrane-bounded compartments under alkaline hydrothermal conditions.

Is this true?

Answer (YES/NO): YES